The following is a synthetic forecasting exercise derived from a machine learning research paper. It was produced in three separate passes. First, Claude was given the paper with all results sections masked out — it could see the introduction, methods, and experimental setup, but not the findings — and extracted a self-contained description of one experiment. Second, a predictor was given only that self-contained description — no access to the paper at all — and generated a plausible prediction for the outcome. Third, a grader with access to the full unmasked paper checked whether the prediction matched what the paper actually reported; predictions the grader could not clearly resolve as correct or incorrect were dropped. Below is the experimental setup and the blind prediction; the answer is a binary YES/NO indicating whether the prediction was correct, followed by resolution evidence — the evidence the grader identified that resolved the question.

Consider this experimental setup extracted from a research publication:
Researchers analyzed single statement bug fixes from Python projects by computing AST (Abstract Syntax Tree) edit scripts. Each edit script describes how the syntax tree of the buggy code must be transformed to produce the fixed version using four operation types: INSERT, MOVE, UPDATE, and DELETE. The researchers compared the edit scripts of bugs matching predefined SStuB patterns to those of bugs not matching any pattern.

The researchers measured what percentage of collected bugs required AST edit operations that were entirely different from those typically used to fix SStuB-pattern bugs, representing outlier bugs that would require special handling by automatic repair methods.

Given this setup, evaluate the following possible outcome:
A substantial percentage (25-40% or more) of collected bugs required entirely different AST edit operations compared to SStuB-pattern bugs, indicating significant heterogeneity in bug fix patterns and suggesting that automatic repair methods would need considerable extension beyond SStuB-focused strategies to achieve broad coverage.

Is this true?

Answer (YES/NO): NO